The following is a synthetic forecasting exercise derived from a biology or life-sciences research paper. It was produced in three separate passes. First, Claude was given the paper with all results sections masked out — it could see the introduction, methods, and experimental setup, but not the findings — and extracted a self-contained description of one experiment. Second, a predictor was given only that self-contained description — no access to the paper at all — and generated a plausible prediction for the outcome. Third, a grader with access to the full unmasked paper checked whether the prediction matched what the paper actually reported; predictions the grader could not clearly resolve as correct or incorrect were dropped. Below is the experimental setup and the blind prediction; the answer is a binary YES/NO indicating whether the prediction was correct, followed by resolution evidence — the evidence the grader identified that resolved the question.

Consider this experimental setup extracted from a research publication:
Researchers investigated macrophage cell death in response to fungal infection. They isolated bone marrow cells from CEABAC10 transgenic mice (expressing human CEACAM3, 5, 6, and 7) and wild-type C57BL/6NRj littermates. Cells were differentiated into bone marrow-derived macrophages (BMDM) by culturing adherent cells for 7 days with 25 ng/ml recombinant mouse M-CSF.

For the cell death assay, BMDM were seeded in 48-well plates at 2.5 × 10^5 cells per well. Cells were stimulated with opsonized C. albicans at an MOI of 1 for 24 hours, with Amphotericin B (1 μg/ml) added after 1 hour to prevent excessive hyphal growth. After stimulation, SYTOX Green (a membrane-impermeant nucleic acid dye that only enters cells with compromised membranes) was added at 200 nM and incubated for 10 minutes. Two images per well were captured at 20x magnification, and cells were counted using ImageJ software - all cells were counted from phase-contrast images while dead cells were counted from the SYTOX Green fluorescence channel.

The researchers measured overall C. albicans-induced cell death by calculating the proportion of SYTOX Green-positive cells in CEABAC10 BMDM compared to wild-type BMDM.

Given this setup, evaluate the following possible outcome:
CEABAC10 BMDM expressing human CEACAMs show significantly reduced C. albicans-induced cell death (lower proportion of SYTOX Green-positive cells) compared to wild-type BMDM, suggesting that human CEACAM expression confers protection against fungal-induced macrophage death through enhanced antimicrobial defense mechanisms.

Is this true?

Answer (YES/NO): NO